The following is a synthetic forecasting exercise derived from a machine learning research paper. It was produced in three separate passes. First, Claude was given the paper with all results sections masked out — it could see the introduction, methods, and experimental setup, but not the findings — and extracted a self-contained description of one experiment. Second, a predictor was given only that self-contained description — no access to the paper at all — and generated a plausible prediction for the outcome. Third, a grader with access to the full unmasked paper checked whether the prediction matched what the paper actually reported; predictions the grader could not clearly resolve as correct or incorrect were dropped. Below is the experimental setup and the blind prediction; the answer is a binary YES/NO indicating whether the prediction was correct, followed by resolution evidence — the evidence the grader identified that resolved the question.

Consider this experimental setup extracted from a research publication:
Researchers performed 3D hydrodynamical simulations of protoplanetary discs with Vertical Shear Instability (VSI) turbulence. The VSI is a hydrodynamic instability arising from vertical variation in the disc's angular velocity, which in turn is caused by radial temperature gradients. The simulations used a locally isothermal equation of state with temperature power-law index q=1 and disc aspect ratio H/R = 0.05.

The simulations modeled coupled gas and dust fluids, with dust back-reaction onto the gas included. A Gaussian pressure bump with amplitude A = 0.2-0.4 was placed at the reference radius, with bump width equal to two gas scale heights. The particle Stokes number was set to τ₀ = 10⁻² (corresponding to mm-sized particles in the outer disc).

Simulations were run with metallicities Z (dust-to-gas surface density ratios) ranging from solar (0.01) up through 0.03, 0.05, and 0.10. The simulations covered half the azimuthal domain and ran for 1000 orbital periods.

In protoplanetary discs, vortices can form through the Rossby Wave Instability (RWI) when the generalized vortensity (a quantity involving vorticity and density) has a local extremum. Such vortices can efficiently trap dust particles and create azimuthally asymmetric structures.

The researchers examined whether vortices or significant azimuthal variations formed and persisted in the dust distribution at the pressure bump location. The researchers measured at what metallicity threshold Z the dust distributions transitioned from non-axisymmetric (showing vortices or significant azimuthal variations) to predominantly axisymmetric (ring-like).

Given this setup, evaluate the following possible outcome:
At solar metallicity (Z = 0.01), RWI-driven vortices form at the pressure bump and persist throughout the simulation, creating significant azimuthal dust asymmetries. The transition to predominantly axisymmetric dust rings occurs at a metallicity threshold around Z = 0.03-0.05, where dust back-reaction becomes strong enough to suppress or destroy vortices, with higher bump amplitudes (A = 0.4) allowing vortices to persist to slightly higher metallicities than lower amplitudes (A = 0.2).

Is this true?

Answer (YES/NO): NO